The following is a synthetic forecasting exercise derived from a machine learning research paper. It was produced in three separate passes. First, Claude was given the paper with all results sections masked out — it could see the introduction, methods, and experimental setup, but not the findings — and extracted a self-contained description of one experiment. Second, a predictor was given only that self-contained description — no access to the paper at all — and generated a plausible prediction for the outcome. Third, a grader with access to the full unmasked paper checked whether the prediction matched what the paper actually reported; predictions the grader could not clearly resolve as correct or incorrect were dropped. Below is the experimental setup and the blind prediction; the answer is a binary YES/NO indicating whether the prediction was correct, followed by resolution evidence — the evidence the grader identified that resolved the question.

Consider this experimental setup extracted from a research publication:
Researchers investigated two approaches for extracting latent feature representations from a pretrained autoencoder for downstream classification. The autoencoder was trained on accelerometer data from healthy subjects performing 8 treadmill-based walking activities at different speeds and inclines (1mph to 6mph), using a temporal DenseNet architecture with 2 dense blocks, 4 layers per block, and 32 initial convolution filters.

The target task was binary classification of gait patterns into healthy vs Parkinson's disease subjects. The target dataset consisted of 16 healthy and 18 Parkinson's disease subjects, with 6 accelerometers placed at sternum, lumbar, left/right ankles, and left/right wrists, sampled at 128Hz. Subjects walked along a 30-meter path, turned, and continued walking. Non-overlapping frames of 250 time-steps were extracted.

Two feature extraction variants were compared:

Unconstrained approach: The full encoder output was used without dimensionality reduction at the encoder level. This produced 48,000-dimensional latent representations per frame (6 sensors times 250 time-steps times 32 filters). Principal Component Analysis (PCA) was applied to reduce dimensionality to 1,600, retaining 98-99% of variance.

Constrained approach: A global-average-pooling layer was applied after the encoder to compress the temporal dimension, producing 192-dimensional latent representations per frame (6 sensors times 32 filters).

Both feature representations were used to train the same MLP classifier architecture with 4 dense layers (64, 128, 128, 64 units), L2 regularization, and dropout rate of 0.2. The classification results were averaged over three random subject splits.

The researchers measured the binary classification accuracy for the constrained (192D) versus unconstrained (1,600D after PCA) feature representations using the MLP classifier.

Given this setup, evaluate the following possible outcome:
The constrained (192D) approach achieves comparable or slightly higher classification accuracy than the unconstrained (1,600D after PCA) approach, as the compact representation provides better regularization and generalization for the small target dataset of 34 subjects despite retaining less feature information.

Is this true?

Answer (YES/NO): YES